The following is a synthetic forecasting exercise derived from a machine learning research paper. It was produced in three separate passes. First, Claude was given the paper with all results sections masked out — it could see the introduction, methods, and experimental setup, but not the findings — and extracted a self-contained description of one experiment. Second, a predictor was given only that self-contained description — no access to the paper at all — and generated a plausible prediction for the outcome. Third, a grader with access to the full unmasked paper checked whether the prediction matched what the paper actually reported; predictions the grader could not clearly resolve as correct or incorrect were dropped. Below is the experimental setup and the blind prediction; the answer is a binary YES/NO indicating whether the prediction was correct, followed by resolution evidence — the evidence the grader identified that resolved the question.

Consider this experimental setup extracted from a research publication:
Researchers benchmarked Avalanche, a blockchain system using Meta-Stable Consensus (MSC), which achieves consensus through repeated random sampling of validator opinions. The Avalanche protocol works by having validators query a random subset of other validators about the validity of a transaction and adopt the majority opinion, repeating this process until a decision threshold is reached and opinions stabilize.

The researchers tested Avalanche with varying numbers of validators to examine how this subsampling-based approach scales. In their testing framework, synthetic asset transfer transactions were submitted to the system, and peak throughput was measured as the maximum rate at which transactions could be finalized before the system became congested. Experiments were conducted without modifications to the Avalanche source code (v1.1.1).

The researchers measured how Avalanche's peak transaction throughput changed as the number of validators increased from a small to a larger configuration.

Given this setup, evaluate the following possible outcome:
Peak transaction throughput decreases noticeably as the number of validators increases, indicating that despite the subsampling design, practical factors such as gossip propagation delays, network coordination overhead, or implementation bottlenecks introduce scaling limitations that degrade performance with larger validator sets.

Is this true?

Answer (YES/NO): NO